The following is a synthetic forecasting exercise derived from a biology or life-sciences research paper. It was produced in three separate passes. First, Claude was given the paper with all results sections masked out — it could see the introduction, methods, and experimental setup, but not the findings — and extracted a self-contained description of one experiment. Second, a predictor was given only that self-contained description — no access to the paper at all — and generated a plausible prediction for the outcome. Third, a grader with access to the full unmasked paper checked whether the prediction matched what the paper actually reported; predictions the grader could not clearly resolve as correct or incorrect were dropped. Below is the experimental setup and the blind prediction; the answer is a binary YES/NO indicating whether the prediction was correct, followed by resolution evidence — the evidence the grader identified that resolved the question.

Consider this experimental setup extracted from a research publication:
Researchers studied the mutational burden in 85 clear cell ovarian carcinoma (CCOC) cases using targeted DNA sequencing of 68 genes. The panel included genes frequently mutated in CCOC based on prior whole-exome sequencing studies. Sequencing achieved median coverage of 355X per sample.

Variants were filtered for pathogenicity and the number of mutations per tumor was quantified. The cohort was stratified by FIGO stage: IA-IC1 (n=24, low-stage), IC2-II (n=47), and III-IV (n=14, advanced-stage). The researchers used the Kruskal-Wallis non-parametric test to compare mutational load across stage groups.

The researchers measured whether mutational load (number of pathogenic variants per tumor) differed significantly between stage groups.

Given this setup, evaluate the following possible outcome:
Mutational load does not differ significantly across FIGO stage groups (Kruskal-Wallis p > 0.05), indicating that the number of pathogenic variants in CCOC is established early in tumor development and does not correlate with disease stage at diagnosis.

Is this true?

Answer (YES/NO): NO